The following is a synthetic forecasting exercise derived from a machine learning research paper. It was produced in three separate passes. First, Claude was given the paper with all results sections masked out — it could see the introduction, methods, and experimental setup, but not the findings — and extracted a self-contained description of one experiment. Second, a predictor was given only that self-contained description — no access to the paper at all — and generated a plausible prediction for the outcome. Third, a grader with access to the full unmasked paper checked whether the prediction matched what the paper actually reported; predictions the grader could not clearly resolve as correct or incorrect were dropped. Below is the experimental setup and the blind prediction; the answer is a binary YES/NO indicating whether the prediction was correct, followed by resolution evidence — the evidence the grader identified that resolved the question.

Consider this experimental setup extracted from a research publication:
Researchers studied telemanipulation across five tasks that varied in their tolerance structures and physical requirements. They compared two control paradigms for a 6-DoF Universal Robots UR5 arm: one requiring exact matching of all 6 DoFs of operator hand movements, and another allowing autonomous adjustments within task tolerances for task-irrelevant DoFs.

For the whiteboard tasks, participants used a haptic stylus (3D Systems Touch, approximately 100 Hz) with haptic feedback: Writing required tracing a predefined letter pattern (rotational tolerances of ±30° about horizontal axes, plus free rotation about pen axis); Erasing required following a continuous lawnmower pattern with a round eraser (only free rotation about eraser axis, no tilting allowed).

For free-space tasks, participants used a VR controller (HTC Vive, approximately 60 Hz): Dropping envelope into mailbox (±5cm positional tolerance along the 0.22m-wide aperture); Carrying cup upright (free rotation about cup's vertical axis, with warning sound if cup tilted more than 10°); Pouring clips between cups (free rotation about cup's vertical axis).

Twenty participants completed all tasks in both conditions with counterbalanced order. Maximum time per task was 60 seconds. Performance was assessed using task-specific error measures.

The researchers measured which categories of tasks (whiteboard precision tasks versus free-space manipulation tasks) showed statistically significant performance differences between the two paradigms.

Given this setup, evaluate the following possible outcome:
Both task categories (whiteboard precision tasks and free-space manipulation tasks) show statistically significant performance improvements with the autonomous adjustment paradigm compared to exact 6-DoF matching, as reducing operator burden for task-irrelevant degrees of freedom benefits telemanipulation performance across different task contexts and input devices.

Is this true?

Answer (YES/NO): NO